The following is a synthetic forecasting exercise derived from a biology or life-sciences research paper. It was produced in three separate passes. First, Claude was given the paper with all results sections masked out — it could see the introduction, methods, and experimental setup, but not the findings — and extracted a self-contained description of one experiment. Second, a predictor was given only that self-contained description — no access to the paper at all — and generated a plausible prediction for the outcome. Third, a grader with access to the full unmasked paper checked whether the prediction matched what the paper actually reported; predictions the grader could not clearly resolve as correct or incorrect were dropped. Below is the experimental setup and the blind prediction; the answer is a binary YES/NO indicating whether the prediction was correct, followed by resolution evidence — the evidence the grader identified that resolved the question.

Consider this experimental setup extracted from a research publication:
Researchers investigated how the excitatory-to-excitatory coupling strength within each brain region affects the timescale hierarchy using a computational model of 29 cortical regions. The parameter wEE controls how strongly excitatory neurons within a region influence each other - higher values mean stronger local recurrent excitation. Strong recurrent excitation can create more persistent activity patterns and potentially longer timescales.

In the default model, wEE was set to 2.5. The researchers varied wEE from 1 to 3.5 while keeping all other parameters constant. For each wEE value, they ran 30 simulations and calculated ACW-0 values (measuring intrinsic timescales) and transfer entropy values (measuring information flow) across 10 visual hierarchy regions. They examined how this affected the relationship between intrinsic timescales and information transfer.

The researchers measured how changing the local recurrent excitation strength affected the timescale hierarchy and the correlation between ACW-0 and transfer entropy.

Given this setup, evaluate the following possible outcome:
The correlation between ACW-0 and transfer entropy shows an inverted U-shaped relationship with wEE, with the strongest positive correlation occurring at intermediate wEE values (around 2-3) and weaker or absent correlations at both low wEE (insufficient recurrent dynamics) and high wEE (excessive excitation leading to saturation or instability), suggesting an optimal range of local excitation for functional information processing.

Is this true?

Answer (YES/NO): NO